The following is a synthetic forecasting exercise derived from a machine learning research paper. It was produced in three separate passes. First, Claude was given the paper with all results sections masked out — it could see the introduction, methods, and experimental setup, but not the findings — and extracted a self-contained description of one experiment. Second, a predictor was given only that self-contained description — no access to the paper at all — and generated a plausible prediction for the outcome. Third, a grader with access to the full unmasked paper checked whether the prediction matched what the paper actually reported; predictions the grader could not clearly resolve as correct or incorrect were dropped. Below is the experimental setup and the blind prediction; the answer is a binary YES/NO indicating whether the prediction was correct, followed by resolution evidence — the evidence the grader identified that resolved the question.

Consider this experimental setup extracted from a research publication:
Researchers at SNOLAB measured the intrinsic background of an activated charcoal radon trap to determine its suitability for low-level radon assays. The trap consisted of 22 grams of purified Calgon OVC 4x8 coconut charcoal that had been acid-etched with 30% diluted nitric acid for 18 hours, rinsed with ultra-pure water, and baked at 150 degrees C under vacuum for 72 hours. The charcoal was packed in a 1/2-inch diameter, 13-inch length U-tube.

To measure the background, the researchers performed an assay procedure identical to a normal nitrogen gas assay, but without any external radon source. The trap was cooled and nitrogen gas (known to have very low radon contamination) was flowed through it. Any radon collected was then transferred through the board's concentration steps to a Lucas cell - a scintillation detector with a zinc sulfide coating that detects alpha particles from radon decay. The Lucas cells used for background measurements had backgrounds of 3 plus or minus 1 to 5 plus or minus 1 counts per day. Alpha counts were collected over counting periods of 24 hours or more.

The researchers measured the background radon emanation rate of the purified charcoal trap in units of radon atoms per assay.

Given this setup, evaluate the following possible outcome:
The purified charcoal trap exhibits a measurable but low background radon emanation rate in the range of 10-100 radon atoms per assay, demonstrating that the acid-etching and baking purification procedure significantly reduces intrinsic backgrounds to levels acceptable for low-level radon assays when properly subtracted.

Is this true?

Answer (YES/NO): NO